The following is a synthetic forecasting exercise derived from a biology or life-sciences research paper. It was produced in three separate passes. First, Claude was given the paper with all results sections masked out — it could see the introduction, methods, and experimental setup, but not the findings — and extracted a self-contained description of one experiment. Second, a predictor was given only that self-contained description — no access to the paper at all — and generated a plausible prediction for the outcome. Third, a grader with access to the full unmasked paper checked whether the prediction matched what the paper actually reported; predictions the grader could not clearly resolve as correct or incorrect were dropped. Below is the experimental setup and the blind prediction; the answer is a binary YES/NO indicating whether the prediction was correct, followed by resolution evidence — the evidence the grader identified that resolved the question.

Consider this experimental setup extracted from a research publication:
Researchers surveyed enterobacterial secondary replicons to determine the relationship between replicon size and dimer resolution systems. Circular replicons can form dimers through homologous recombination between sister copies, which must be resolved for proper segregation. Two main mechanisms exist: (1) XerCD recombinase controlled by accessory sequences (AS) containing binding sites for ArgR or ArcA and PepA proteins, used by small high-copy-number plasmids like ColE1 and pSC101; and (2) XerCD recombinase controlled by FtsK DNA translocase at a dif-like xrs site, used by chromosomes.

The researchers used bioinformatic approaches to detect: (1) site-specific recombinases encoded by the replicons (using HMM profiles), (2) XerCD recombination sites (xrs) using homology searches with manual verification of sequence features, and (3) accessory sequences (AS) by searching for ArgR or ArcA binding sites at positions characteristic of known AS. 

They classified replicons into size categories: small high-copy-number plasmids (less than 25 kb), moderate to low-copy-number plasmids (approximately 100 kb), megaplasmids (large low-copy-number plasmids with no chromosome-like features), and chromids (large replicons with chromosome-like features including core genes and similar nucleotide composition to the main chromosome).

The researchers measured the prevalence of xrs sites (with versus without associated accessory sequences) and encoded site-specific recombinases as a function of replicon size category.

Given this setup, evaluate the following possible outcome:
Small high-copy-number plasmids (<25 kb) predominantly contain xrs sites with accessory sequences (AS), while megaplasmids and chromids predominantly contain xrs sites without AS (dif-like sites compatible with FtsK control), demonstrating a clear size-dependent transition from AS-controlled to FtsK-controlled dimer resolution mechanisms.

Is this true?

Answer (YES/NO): YES